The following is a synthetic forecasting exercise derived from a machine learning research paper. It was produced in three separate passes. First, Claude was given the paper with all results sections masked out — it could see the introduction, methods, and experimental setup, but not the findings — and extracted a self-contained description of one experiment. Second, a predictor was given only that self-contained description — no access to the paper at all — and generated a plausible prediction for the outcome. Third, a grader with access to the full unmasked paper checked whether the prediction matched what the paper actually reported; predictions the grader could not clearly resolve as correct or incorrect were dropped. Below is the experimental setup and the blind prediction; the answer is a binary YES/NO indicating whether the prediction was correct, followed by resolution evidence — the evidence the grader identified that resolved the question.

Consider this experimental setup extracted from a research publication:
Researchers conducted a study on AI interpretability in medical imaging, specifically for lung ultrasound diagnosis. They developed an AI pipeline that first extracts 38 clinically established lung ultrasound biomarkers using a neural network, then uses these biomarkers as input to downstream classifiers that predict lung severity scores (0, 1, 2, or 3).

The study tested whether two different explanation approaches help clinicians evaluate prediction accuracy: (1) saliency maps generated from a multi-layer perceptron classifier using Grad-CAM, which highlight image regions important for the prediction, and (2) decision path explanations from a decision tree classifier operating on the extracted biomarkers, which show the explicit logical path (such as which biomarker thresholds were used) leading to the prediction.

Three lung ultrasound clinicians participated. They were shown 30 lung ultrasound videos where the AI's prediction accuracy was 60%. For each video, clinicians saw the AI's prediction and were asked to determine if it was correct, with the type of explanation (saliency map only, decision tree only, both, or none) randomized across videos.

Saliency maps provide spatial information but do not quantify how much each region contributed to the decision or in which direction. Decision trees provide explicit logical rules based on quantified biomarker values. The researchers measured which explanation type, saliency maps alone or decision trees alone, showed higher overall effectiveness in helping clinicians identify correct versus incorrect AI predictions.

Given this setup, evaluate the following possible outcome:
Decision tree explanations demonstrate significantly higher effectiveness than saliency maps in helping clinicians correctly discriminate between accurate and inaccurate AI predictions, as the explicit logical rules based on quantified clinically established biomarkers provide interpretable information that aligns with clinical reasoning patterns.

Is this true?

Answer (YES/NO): NO